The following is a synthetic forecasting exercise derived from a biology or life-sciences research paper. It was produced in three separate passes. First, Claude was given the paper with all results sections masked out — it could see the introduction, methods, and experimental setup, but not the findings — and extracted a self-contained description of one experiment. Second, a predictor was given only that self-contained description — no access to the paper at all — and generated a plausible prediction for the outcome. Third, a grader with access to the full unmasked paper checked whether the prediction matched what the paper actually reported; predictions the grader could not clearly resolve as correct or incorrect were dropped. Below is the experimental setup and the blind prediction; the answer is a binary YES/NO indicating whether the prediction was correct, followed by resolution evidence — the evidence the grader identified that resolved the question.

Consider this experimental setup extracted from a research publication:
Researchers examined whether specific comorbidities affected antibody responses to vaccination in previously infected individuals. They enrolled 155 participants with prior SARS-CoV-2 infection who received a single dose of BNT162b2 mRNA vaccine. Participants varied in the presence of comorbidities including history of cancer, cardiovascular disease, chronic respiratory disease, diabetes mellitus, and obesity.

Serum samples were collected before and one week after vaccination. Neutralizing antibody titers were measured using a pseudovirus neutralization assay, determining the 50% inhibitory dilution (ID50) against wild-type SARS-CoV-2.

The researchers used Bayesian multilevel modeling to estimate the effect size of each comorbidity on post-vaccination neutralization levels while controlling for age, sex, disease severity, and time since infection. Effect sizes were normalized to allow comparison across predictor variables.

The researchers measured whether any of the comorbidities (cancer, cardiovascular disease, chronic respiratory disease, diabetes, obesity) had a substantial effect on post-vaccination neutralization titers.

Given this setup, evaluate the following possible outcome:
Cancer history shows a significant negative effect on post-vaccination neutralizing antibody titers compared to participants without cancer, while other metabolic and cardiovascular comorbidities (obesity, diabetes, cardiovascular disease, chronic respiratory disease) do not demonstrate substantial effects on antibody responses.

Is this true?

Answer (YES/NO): NO